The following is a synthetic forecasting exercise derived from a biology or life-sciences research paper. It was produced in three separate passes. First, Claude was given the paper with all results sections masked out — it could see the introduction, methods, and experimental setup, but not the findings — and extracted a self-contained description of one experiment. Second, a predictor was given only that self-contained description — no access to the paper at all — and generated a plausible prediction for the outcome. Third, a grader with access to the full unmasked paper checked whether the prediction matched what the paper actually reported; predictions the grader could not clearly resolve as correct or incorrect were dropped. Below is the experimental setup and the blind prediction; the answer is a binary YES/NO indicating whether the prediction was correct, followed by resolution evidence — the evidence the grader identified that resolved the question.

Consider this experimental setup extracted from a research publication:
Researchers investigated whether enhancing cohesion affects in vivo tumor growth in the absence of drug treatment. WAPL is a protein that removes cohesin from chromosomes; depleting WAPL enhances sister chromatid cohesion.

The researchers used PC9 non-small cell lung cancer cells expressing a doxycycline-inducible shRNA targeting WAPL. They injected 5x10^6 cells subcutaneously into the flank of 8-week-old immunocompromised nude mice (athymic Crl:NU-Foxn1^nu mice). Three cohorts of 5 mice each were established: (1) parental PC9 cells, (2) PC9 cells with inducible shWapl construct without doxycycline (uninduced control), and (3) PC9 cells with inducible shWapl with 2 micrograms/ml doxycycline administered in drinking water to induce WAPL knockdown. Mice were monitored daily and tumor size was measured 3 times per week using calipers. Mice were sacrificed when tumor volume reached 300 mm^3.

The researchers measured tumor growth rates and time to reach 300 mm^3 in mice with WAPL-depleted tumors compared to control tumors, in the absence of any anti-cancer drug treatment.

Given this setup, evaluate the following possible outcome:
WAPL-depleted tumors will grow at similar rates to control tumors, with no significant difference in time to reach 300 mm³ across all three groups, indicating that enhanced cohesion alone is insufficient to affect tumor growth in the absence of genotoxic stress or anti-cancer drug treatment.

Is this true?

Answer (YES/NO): YES